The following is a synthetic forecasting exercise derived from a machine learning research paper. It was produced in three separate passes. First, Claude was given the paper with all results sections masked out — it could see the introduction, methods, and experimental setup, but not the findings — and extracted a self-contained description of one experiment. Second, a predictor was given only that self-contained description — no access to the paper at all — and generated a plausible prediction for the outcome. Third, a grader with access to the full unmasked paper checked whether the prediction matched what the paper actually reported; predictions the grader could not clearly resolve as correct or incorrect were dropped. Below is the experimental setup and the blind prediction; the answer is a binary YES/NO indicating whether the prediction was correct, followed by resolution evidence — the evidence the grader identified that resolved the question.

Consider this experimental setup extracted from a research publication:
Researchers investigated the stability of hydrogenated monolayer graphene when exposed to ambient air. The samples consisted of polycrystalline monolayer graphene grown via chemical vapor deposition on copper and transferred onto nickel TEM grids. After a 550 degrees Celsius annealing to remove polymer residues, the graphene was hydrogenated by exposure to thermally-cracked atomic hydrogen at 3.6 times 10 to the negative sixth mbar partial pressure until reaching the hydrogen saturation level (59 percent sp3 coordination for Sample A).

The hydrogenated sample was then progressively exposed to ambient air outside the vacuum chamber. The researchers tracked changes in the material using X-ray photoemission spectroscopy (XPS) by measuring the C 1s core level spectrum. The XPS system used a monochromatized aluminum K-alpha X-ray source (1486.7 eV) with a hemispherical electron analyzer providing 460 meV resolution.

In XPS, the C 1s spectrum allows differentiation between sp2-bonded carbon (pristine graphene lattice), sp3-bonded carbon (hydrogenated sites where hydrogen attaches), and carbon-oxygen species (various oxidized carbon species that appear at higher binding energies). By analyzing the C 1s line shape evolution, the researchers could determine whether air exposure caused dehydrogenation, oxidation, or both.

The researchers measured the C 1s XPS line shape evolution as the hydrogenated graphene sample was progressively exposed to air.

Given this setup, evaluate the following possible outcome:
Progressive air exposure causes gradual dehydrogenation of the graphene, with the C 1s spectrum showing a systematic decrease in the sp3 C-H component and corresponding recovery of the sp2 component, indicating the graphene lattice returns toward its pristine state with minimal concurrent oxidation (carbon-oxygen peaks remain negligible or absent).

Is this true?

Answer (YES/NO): NO